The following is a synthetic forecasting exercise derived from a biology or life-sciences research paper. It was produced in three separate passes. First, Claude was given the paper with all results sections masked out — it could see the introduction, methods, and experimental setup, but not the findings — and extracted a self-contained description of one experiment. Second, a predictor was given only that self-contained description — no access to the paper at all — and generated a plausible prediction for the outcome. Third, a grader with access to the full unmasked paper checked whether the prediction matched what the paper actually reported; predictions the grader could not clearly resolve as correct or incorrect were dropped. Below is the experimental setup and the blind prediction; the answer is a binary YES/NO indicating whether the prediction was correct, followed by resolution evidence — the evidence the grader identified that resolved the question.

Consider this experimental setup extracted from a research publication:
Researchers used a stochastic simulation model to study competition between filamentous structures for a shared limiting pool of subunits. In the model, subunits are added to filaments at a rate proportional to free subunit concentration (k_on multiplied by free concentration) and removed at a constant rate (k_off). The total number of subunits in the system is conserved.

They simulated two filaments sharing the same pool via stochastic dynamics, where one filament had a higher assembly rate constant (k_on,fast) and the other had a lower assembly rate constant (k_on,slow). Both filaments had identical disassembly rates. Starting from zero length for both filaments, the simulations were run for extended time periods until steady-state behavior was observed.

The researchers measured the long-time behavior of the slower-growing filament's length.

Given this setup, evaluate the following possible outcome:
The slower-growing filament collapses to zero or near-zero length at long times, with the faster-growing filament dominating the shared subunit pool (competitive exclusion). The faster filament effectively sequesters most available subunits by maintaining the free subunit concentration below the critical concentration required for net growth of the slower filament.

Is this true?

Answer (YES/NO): YES